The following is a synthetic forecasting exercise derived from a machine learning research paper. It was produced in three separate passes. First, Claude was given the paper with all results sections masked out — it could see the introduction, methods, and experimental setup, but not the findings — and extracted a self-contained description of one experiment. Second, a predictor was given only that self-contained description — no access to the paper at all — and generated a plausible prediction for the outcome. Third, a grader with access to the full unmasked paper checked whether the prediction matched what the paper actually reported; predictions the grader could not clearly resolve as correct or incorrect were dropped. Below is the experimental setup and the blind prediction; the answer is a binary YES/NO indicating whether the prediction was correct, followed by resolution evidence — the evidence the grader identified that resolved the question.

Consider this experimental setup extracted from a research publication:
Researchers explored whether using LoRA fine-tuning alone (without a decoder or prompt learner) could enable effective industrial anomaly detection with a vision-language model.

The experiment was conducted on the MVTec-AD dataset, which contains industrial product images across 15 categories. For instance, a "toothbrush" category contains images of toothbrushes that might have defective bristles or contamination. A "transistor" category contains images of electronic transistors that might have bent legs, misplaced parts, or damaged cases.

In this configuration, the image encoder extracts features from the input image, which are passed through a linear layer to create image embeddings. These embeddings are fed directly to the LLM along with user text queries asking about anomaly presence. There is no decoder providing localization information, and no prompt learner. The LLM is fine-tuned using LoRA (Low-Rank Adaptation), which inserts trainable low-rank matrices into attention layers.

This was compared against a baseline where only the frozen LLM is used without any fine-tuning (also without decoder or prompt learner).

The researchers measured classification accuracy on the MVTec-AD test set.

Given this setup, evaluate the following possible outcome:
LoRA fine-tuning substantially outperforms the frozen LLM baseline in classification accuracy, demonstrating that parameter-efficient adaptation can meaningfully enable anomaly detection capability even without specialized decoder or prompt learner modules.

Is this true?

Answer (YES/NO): YES